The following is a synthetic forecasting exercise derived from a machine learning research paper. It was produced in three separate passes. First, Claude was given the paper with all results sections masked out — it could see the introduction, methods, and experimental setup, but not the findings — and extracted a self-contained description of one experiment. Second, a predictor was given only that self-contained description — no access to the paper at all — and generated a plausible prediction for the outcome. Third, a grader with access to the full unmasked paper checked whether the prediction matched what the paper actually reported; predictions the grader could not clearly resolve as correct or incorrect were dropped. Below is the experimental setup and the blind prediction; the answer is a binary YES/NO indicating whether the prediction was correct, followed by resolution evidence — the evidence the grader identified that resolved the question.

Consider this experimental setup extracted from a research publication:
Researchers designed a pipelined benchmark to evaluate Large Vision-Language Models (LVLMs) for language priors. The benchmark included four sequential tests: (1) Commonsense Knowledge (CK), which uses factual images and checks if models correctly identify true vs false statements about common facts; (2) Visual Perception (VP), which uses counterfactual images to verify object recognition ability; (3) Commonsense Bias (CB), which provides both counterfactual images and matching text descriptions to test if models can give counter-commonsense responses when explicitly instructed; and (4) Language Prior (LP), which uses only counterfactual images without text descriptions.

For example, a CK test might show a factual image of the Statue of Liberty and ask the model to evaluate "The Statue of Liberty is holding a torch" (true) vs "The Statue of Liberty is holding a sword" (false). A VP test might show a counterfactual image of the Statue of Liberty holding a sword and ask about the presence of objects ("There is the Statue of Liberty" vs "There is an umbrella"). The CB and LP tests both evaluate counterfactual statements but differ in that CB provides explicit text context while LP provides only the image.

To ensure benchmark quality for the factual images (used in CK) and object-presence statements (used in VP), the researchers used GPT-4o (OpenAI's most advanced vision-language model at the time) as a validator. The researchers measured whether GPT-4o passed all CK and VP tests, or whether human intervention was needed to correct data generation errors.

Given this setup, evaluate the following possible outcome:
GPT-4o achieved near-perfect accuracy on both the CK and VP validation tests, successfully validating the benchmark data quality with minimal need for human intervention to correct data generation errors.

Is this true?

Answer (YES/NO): NO